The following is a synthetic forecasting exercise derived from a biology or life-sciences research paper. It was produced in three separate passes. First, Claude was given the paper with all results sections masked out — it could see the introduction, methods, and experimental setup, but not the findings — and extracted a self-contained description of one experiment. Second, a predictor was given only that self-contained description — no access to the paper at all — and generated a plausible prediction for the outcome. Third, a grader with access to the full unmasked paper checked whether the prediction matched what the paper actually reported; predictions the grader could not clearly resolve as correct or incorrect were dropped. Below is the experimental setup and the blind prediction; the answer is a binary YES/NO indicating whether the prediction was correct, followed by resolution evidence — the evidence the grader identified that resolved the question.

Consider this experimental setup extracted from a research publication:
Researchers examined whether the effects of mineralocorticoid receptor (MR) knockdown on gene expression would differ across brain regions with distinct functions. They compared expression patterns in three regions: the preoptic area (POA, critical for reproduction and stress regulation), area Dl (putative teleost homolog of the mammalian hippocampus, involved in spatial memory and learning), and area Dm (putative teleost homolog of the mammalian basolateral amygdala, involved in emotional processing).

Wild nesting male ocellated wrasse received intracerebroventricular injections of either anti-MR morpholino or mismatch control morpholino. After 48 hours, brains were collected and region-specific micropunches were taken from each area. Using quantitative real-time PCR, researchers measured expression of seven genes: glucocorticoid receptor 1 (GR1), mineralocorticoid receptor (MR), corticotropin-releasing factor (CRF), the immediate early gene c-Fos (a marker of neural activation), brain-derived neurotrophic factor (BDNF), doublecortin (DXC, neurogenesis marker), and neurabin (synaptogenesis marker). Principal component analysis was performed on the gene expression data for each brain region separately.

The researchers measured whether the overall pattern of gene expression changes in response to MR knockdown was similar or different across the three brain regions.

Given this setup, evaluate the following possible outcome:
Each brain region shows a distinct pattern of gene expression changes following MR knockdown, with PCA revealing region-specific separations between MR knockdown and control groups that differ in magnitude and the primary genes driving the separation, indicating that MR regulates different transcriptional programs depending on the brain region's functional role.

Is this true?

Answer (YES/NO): YES